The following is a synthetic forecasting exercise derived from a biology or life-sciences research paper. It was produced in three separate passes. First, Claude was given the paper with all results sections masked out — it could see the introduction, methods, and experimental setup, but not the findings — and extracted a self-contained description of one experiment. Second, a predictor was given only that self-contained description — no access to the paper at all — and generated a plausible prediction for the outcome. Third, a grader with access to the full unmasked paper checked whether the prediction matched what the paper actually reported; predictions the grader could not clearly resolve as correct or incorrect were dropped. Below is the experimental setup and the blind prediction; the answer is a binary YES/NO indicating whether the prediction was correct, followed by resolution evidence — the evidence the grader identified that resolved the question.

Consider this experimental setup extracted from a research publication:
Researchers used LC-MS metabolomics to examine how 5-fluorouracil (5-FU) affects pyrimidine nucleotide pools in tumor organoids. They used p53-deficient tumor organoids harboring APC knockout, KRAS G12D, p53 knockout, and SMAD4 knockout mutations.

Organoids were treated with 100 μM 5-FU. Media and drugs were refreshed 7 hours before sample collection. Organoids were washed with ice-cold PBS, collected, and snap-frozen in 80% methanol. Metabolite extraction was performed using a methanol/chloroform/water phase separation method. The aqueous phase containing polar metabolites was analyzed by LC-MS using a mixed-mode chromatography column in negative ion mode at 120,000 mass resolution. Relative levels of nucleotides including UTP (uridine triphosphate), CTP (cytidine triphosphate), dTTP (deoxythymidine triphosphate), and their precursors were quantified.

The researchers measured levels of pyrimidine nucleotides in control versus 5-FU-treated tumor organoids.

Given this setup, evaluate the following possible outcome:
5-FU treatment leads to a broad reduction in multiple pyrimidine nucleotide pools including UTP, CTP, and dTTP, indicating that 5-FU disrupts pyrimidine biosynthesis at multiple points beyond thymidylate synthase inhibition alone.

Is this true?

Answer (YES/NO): NO